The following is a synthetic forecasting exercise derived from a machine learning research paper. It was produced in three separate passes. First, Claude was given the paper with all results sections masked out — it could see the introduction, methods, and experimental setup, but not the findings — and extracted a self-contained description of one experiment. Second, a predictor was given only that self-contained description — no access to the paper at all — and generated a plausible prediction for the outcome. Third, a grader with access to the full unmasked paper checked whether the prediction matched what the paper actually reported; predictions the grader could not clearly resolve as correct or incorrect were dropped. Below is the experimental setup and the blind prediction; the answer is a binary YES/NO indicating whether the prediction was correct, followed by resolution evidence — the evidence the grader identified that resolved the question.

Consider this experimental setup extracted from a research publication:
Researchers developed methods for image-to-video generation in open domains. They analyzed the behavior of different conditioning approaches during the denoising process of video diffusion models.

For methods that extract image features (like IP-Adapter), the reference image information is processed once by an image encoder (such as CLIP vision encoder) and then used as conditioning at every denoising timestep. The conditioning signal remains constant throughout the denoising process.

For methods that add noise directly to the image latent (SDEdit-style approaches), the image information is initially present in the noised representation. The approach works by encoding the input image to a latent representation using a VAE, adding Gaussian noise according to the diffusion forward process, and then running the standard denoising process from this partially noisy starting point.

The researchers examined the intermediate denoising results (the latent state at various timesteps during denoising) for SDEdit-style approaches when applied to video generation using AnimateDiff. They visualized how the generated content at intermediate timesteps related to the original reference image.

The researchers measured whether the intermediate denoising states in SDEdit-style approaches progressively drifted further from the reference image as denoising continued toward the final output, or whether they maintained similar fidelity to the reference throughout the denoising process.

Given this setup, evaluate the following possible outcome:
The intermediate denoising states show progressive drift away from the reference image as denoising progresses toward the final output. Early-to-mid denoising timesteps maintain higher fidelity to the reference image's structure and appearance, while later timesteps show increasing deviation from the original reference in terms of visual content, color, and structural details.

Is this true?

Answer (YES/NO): NO